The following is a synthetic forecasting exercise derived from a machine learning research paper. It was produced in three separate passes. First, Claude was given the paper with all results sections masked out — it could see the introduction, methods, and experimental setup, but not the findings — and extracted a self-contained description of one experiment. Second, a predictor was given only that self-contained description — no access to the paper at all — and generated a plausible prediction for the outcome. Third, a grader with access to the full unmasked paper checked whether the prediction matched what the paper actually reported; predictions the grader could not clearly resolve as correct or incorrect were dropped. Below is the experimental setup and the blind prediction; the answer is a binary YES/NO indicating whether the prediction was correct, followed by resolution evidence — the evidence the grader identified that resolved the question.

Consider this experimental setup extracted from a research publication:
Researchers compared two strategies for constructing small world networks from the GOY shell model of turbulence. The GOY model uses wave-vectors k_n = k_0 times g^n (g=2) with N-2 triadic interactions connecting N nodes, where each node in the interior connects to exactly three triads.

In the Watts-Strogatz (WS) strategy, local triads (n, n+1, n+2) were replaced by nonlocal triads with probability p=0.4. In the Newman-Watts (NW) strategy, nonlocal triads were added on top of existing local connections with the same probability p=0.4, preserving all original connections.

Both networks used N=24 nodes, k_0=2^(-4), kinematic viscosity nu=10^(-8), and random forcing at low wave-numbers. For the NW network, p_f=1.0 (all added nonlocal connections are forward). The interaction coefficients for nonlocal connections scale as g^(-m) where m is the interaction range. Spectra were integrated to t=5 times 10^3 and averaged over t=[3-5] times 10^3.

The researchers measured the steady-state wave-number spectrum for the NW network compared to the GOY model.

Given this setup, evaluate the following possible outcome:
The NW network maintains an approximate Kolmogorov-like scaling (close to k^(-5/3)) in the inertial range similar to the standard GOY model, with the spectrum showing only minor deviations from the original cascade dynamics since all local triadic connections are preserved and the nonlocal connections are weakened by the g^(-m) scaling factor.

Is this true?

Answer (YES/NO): YES